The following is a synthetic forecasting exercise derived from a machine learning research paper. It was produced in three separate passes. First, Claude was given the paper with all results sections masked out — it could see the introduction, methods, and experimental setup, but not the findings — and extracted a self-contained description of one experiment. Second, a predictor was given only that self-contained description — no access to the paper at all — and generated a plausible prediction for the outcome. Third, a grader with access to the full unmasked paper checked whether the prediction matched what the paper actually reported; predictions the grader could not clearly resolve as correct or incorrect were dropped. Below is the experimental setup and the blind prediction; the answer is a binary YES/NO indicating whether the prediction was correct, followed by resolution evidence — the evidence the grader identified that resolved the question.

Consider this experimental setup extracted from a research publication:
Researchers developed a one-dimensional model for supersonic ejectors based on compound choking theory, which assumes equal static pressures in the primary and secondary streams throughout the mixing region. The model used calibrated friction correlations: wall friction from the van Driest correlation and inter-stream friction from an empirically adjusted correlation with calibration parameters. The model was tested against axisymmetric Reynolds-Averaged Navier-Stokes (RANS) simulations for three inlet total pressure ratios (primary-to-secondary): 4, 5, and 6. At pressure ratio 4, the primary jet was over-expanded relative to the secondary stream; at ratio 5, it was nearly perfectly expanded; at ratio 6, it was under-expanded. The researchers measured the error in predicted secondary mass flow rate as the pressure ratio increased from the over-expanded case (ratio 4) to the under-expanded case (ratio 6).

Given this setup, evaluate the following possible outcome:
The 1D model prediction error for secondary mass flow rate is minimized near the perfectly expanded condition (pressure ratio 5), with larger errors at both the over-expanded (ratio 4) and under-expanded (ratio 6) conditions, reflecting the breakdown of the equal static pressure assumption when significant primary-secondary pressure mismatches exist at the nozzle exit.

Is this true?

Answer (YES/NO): NO